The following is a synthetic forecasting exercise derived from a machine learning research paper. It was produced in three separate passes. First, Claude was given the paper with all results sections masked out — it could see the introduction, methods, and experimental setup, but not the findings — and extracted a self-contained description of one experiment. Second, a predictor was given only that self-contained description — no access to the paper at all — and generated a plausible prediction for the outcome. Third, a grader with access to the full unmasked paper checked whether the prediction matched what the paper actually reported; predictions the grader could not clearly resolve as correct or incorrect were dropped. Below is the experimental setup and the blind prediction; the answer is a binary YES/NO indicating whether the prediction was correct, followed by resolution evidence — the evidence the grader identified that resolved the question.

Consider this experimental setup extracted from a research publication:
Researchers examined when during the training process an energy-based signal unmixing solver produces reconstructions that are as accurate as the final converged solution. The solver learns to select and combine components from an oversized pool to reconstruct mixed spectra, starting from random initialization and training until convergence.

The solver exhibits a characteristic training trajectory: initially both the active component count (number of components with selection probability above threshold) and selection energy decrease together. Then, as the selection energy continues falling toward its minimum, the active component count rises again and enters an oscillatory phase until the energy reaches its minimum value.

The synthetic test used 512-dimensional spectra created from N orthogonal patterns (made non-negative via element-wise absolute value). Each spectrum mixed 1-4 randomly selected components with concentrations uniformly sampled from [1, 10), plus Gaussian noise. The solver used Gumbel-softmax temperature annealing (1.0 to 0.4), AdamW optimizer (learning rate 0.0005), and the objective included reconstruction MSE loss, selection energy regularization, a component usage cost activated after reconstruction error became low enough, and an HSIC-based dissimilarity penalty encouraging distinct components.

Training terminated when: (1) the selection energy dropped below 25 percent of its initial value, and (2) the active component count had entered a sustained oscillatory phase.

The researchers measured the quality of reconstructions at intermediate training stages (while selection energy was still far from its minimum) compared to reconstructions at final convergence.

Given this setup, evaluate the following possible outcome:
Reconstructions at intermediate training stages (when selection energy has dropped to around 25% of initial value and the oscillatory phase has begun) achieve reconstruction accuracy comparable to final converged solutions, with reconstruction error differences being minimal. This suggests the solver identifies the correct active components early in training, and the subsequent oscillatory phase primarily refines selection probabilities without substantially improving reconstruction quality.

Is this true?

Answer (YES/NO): YES